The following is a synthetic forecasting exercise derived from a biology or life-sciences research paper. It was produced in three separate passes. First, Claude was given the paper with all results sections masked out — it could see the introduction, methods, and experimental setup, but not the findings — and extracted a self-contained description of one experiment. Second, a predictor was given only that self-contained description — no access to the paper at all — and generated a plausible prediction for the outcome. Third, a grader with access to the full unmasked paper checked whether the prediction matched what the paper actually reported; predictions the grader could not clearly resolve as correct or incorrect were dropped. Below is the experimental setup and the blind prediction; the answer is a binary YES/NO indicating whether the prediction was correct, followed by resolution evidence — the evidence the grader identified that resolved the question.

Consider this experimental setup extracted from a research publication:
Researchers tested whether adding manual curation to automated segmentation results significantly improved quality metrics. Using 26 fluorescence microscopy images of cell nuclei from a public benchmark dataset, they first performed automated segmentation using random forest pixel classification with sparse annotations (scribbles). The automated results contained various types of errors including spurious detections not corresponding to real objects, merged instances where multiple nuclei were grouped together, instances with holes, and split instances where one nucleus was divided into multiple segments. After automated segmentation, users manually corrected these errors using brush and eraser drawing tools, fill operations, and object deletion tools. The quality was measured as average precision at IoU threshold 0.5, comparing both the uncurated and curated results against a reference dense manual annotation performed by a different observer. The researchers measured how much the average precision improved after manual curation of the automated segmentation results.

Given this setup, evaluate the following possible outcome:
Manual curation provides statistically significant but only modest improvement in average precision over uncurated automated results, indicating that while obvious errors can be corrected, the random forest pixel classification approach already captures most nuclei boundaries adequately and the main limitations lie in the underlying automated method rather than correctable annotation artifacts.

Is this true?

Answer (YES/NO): NO